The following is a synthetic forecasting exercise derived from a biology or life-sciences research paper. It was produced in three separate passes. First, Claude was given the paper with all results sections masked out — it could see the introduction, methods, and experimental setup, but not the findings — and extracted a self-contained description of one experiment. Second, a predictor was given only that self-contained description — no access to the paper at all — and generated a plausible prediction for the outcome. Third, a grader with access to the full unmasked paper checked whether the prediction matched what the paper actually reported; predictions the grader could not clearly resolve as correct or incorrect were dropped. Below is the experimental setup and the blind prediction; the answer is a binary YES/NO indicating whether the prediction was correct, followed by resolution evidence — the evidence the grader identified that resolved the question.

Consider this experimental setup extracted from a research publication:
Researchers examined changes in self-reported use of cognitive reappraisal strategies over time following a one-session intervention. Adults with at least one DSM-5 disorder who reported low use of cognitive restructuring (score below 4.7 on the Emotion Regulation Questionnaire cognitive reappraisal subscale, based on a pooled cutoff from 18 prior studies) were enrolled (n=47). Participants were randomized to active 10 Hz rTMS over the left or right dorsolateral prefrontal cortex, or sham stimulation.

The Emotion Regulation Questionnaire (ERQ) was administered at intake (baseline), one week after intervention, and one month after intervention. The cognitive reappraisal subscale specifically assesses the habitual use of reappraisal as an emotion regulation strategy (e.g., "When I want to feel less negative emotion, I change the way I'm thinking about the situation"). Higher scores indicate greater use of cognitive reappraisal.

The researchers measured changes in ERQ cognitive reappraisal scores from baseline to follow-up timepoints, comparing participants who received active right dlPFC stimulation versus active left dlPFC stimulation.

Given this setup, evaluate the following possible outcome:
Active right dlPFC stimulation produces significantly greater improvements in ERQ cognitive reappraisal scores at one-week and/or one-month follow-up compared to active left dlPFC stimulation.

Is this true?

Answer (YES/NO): NO